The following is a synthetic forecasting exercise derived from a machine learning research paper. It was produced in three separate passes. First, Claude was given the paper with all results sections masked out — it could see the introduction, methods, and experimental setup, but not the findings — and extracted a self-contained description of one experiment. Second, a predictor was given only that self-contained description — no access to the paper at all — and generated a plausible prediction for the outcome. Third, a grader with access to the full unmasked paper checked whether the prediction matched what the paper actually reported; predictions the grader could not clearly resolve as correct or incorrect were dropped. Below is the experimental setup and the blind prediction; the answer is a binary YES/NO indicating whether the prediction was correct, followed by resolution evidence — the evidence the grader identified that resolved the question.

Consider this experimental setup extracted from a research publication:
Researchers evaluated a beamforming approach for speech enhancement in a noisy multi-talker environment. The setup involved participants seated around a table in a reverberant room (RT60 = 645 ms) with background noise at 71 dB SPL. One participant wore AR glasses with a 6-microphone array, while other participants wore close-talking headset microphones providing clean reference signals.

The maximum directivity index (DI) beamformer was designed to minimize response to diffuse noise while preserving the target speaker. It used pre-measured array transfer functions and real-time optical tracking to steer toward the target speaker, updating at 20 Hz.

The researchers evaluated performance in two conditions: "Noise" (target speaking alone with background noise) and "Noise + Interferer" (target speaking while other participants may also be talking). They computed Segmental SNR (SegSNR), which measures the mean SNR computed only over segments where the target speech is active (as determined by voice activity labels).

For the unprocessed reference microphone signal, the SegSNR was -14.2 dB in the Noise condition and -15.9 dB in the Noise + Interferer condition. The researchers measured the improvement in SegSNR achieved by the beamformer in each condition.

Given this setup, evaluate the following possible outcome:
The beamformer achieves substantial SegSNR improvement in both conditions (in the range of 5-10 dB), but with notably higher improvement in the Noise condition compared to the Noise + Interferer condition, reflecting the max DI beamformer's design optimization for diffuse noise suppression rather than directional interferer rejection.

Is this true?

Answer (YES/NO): NO